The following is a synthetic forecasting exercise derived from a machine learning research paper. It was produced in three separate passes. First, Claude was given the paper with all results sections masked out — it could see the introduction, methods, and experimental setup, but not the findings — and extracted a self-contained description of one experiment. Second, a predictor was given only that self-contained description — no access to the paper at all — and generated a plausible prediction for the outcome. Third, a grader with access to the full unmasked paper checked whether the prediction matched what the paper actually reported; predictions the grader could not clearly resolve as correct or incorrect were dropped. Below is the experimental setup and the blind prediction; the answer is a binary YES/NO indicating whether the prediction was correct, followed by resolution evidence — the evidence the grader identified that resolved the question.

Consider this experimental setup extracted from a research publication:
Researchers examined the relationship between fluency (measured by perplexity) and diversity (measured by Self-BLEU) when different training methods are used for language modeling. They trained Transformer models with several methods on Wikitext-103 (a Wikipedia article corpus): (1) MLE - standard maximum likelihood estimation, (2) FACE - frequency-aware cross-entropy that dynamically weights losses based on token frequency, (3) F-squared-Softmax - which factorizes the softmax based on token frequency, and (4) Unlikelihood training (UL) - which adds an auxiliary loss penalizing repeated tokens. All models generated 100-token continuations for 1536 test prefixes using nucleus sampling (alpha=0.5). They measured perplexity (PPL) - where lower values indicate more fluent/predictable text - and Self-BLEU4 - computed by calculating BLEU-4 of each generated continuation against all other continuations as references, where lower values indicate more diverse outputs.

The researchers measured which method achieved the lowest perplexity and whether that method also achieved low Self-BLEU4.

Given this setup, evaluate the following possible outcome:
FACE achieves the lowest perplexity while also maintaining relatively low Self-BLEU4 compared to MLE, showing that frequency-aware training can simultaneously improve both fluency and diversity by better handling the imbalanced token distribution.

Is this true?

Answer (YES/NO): NO